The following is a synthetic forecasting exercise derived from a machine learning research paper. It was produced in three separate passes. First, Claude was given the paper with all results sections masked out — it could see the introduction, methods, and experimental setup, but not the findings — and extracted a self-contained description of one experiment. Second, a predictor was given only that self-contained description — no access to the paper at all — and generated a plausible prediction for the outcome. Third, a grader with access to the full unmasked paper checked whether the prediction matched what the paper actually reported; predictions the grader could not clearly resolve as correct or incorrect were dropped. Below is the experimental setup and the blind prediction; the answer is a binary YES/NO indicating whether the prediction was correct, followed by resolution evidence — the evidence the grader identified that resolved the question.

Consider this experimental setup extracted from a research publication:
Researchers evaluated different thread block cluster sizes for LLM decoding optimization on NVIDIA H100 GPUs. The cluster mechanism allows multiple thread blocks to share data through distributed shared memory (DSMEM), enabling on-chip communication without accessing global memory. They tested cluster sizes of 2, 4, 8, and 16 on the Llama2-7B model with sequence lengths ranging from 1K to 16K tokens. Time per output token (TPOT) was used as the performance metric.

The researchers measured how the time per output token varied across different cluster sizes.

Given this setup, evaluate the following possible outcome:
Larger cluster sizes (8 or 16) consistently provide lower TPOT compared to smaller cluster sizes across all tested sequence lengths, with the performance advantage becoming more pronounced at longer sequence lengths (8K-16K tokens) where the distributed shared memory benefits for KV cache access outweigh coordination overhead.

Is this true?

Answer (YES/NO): NO